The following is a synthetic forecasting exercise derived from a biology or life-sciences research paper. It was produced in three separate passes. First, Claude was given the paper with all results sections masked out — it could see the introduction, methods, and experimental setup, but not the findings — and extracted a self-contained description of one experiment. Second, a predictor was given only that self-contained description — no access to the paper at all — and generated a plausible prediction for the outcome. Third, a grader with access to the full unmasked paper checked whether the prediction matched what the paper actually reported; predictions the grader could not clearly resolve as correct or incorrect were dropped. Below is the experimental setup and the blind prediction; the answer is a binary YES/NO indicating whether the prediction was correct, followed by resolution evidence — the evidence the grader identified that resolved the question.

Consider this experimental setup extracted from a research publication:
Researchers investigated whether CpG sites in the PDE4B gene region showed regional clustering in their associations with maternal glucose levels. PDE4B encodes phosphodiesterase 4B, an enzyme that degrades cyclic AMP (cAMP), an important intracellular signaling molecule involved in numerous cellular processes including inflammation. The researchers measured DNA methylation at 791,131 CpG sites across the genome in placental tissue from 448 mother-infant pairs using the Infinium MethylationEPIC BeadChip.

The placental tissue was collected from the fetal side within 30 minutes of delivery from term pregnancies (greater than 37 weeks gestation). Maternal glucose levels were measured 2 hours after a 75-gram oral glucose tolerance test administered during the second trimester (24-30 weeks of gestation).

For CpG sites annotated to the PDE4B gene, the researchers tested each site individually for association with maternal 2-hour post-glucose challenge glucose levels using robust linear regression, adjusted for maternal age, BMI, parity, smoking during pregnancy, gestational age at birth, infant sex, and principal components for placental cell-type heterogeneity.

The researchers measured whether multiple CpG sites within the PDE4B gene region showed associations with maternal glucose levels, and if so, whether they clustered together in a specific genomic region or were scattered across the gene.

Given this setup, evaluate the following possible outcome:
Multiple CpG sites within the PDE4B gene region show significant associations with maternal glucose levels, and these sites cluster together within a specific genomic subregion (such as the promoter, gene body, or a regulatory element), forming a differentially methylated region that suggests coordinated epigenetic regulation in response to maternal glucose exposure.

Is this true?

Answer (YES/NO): YES